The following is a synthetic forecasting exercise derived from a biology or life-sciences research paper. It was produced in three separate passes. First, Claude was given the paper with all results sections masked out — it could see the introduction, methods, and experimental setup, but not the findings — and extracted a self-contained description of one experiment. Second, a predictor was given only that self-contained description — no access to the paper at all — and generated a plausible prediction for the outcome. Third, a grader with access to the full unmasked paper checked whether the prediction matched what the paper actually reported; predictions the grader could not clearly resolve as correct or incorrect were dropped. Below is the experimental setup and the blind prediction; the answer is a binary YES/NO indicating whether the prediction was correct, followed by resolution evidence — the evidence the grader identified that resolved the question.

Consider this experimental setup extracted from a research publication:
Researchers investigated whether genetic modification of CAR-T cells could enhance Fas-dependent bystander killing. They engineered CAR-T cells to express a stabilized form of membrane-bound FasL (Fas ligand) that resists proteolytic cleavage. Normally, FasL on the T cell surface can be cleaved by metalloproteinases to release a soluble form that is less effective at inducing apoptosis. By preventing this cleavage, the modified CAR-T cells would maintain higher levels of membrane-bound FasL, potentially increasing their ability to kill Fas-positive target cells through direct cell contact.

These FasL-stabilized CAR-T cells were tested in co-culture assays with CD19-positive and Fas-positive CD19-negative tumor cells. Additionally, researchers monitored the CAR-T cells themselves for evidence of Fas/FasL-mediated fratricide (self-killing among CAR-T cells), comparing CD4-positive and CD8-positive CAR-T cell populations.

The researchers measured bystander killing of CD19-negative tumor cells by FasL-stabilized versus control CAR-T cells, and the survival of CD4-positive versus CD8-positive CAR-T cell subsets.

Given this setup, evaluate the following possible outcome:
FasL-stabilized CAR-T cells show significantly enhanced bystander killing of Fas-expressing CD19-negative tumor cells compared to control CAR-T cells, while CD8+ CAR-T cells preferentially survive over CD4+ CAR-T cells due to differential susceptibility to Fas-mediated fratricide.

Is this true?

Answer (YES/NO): YES